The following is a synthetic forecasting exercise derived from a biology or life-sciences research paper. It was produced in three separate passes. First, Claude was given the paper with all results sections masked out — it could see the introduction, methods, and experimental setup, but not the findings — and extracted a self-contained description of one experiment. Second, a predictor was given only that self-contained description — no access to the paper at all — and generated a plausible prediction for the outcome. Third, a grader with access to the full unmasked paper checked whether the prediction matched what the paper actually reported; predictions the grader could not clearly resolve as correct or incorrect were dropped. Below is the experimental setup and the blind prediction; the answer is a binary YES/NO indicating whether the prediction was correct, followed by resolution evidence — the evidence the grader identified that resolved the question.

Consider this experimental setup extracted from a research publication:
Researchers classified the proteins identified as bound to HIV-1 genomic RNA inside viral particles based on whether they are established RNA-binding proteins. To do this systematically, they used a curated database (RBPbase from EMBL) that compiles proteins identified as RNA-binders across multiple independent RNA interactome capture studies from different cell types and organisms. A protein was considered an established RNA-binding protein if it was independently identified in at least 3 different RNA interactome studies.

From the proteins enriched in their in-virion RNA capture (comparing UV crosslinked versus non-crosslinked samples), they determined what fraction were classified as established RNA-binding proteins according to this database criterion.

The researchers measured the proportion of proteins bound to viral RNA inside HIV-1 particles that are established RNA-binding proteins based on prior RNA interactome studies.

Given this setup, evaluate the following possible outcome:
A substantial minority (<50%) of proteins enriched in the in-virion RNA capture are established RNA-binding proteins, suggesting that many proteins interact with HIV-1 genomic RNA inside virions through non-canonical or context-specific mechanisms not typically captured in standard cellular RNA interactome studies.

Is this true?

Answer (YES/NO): NO